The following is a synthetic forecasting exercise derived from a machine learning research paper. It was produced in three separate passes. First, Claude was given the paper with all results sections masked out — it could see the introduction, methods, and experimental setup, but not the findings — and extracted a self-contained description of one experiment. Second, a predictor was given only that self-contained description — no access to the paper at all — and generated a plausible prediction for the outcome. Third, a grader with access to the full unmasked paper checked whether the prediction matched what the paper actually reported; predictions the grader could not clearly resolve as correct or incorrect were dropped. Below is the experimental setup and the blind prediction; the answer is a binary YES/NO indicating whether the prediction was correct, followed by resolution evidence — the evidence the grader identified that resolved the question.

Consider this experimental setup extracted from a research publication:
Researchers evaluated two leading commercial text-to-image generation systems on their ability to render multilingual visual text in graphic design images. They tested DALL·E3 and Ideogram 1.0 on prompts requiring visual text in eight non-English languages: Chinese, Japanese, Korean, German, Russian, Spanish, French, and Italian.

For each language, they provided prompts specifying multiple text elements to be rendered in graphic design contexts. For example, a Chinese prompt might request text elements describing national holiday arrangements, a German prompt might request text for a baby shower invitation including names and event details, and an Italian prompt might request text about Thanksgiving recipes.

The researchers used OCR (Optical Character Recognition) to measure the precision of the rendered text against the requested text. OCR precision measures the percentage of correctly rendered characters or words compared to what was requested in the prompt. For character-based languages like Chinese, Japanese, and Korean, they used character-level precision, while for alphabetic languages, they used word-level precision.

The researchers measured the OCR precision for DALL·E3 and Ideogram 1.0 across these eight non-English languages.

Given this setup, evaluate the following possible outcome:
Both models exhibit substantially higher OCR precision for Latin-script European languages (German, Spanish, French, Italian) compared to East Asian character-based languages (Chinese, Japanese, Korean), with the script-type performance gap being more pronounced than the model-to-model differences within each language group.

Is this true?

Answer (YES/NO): NO